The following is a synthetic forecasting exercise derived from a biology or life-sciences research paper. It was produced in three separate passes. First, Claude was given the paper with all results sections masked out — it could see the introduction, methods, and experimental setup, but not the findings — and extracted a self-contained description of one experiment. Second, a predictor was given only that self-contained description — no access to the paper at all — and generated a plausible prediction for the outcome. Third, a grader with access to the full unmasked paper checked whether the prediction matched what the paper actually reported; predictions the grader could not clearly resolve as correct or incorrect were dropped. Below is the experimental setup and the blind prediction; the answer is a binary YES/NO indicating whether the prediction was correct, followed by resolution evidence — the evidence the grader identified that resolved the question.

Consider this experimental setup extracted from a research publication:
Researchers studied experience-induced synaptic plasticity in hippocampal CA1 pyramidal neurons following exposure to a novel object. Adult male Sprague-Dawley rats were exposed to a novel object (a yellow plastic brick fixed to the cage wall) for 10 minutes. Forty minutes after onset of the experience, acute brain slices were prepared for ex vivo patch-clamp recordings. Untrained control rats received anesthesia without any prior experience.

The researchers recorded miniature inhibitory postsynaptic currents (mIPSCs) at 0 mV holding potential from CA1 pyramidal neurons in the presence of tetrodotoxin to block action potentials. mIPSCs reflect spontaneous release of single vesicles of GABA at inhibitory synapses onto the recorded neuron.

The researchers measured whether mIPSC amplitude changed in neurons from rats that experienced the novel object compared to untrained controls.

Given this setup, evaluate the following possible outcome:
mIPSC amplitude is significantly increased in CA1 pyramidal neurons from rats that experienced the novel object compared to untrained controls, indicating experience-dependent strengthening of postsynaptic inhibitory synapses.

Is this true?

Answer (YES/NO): YES